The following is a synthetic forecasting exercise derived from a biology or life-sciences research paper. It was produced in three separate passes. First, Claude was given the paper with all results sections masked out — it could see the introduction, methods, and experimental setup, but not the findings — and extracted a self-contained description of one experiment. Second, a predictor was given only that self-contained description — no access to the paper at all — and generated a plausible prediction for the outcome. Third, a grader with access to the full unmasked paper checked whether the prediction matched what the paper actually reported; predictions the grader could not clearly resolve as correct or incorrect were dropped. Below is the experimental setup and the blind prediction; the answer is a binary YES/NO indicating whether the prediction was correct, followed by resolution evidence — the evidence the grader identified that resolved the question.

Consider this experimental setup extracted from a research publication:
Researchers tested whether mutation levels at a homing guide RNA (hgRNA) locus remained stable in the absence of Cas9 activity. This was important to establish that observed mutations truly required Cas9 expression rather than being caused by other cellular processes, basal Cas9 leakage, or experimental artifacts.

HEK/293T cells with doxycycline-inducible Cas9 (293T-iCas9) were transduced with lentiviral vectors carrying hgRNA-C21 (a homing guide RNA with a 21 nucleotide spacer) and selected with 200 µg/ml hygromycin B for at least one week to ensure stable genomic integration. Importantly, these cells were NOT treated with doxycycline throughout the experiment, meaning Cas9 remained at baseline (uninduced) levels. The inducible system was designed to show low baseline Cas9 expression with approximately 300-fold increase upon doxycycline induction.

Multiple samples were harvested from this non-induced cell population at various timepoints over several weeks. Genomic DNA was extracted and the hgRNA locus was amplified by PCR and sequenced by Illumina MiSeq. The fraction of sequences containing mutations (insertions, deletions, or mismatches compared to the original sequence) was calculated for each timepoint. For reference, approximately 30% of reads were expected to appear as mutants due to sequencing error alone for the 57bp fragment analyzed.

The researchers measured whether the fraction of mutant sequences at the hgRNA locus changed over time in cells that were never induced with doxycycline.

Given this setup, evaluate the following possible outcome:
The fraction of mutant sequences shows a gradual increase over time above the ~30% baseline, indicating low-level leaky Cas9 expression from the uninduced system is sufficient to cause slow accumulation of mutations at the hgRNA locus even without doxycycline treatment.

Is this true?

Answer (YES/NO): NO